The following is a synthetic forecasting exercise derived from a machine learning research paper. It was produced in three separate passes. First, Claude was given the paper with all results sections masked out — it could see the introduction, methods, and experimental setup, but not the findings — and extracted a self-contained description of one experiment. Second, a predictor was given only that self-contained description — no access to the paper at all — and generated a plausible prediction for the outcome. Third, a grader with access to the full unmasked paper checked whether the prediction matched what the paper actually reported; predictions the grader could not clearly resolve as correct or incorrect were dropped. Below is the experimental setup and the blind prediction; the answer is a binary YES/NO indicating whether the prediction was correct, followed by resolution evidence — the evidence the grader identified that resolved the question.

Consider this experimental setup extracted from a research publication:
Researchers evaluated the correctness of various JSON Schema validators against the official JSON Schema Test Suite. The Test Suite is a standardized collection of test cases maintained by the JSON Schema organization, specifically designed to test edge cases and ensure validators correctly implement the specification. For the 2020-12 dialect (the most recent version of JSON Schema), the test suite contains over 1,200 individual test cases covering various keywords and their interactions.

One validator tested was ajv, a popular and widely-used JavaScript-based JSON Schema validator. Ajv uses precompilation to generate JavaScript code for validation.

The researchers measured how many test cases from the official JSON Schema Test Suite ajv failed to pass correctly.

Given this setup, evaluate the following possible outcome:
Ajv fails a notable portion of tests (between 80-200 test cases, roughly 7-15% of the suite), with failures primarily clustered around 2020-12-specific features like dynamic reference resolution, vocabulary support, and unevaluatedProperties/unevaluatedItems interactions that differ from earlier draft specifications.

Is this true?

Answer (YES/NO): NO